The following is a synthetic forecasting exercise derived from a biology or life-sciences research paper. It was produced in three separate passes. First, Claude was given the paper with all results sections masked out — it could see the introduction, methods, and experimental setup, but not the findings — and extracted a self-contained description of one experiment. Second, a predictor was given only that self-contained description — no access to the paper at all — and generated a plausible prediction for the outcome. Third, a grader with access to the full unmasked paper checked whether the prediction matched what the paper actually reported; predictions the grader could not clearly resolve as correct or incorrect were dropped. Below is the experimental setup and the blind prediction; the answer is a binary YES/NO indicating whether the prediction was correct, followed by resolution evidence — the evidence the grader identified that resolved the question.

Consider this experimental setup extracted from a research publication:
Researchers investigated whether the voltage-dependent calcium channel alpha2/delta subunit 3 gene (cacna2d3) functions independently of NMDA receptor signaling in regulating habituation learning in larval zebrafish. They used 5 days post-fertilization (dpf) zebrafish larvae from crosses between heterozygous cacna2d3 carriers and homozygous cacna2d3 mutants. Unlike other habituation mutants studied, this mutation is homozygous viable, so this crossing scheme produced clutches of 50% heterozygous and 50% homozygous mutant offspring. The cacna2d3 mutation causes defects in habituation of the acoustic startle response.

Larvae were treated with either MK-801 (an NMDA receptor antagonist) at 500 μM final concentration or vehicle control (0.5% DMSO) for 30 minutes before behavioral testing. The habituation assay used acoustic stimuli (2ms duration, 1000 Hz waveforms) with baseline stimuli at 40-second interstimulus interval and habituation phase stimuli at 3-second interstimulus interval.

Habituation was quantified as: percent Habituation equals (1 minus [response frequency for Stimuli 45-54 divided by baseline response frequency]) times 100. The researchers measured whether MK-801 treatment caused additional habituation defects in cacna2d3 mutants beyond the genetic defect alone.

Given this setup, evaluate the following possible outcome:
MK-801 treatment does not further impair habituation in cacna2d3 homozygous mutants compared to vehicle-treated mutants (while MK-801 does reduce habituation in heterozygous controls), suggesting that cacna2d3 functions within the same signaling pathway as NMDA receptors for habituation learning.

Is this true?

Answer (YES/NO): NO